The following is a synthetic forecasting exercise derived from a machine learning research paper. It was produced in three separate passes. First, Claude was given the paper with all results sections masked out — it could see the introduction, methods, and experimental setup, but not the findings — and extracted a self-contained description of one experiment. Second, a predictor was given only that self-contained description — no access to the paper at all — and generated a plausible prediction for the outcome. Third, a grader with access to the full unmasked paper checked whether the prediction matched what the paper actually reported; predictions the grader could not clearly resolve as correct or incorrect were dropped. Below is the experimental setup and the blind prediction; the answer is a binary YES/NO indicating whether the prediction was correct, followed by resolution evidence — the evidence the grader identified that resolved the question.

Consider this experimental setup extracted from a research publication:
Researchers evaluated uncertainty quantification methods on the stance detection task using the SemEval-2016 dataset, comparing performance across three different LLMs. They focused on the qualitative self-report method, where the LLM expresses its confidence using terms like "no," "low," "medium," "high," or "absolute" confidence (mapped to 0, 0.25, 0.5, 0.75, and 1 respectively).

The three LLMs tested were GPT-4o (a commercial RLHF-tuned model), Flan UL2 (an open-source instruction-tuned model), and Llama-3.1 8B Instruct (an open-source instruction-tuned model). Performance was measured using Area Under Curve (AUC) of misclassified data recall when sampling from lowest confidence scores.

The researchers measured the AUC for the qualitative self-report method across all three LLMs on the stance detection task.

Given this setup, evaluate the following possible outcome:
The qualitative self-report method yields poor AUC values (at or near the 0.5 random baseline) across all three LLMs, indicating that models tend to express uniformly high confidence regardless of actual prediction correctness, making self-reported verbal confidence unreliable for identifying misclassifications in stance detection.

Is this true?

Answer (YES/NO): NO